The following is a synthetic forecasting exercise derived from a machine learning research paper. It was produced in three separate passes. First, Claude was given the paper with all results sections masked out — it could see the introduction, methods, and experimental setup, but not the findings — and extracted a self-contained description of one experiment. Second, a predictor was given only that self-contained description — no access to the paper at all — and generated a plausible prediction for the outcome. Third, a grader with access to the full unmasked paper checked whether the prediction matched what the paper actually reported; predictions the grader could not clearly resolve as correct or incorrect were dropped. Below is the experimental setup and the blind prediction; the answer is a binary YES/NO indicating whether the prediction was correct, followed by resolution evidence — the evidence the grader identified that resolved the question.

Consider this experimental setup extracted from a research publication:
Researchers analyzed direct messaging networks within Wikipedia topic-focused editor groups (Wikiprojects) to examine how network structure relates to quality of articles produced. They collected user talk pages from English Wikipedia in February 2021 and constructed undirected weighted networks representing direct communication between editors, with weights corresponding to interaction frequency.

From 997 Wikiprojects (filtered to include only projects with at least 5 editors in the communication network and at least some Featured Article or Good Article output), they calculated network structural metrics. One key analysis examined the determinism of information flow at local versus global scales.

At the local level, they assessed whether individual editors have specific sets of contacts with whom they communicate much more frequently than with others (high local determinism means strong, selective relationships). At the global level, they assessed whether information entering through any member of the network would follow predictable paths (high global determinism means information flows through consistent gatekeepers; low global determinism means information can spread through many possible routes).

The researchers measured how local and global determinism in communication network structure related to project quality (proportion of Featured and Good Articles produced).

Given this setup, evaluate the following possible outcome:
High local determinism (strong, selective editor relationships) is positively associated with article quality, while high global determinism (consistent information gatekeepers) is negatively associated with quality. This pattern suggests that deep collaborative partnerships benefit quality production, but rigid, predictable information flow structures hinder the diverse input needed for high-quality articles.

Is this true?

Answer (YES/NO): YES